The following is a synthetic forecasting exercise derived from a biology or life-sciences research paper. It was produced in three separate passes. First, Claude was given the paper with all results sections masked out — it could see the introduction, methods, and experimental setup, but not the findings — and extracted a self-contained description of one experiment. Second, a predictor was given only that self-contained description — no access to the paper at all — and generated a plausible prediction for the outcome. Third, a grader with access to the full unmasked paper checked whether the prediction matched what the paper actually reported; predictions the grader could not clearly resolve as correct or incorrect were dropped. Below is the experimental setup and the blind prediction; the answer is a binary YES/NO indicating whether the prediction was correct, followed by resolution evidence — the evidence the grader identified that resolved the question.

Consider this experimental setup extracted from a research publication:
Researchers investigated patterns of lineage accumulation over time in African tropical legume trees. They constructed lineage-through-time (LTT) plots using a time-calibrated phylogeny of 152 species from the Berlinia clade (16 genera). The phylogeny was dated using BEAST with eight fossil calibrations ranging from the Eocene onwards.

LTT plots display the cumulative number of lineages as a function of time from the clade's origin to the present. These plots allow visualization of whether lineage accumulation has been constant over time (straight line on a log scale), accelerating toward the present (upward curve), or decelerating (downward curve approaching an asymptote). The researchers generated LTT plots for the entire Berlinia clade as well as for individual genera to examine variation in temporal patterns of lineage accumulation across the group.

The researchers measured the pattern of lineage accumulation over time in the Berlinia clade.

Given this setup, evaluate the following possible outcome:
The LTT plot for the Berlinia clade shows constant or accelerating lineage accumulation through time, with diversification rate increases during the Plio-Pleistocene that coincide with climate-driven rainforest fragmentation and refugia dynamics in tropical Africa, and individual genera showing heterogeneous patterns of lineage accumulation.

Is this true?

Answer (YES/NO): NO